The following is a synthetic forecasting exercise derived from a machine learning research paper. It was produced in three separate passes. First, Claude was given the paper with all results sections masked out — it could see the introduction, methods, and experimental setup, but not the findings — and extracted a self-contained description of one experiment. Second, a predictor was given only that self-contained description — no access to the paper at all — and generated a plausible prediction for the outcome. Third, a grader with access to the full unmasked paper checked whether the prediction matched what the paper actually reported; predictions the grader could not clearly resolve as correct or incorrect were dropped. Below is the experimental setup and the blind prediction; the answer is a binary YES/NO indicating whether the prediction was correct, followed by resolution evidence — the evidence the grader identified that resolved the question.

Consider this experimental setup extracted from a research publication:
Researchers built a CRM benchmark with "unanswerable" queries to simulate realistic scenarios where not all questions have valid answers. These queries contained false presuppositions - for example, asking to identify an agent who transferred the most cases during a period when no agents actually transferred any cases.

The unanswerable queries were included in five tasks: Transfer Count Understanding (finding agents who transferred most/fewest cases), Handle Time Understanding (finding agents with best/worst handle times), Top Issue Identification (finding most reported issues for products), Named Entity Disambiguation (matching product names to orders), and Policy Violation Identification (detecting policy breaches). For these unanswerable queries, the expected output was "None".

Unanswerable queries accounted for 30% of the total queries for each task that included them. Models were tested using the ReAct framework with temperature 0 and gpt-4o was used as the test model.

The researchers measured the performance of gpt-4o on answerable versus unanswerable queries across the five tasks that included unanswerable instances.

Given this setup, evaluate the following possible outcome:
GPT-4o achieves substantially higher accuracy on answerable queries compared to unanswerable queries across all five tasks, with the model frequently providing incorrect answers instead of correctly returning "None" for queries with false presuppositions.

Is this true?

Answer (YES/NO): NO